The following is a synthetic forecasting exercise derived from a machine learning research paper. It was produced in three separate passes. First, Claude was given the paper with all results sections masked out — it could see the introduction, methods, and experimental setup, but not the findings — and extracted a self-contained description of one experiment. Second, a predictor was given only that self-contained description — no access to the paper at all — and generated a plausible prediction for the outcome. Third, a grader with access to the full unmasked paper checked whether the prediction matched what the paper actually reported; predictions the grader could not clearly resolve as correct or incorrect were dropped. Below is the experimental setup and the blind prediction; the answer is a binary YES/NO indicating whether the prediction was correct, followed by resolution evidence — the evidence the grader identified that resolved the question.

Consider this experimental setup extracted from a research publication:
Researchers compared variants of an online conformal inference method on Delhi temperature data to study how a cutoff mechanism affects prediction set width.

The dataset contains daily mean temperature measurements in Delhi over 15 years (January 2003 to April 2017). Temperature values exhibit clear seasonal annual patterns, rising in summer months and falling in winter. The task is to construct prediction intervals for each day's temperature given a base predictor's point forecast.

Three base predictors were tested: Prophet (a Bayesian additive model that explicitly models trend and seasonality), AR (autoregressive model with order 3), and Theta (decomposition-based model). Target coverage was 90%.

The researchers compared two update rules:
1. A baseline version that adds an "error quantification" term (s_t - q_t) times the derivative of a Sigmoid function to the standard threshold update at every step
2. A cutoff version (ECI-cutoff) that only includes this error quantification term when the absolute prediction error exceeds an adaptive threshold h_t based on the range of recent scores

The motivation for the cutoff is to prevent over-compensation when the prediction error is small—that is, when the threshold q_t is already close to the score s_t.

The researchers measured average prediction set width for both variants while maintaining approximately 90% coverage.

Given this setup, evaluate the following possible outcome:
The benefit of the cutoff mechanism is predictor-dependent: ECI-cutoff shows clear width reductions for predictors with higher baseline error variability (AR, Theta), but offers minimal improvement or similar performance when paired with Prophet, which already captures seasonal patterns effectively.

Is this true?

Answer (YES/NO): NO